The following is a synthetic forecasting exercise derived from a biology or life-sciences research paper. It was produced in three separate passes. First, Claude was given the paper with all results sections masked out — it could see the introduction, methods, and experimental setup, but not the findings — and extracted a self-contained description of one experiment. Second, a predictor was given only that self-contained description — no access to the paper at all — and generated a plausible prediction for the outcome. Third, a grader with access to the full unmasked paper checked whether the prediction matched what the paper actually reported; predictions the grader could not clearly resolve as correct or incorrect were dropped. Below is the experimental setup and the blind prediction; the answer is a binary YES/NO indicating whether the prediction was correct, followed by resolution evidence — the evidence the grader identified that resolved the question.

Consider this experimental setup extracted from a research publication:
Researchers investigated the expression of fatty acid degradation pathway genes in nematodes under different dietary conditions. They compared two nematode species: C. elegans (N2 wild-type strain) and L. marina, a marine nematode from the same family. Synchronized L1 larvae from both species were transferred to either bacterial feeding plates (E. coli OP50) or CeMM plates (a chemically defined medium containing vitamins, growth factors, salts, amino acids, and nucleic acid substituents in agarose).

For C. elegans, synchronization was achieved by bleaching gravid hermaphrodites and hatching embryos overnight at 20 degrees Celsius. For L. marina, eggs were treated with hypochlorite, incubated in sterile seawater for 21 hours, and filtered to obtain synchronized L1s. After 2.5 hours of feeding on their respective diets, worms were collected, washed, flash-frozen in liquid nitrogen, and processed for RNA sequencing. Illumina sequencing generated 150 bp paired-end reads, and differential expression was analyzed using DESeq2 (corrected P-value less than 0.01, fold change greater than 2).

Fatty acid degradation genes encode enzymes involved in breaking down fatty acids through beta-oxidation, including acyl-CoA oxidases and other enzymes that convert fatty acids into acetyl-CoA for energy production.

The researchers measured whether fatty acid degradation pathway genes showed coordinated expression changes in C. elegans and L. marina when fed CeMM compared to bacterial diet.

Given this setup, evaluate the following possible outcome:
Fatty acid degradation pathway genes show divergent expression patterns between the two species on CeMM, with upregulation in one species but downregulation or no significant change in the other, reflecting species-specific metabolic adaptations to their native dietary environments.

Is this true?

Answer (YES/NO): NO